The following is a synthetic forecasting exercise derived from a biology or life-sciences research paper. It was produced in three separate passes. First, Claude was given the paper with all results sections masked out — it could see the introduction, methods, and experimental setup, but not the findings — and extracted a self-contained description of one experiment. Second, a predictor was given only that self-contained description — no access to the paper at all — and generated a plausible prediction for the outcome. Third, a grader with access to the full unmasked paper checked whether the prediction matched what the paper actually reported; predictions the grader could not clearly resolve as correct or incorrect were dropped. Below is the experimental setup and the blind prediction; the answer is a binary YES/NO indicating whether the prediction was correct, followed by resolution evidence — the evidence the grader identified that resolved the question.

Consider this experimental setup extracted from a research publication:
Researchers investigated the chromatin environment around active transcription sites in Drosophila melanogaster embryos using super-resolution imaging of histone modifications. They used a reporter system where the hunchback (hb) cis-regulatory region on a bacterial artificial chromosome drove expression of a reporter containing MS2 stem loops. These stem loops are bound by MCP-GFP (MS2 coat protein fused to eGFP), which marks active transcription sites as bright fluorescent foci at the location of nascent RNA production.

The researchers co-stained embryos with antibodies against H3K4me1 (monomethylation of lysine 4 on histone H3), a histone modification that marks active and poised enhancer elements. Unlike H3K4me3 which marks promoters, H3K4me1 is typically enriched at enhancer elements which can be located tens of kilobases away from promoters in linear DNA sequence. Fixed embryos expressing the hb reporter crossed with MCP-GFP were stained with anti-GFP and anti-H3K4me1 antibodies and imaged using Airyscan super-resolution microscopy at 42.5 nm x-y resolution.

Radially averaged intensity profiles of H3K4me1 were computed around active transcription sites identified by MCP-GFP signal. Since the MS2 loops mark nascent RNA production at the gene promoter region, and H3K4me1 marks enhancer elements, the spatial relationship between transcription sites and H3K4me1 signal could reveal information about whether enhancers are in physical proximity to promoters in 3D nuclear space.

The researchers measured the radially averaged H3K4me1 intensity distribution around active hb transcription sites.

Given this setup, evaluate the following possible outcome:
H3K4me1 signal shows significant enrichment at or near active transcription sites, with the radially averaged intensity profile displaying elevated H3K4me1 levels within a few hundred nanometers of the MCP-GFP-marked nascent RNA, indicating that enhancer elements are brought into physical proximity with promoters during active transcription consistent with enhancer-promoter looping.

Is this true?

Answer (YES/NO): NO